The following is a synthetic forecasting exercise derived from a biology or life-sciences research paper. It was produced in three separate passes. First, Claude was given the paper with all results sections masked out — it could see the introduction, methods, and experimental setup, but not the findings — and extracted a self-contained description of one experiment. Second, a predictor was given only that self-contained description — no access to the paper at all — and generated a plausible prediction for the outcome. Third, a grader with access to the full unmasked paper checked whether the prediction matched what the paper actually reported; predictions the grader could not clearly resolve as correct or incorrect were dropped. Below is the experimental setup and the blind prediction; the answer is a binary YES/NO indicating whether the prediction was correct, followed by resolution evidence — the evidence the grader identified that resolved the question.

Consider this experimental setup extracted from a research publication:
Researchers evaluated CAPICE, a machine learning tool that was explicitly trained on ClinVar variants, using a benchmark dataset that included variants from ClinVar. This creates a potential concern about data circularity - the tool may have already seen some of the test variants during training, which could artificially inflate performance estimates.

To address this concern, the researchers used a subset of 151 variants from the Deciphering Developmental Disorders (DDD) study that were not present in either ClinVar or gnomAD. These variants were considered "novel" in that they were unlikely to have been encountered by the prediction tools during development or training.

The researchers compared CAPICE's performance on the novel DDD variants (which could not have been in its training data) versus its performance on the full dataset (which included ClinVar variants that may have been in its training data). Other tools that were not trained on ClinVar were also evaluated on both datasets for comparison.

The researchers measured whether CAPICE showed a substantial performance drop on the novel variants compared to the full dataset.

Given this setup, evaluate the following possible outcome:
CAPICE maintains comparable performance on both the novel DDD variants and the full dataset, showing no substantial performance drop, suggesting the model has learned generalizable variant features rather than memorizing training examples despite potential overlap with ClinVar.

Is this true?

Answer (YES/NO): NO